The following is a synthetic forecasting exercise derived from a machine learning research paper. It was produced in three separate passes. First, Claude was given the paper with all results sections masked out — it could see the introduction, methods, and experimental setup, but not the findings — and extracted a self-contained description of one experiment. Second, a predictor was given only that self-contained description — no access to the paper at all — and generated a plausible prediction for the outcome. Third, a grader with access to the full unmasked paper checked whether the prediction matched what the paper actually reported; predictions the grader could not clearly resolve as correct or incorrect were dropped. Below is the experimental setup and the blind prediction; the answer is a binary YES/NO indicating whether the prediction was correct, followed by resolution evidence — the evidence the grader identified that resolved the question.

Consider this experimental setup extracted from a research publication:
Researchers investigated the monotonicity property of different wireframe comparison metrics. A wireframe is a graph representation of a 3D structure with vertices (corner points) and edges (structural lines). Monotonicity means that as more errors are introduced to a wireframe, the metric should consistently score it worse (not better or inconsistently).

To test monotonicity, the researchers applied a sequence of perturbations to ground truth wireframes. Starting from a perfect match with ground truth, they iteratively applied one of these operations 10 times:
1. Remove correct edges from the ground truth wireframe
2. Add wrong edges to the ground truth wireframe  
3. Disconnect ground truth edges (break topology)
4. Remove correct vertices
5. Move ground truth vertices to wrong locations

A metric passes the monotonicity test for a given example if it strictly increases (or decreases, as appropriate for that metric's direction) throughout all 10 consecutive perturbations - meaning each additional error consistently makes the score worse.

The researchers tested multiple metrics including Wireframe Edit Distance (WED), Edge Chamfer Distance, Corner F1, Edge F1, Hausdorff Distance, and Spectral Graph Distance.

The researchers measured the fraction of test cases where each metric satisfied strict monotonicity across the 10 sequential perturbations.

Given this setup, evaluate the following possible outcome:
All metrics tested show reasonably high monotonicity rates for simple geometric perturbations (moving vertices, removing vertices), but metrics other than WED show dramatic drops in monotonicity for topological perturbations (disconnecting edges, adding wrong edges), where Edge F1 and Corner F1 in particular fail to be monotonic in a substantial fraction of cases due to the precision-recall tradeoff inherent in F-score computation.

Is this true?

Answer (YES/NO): NO